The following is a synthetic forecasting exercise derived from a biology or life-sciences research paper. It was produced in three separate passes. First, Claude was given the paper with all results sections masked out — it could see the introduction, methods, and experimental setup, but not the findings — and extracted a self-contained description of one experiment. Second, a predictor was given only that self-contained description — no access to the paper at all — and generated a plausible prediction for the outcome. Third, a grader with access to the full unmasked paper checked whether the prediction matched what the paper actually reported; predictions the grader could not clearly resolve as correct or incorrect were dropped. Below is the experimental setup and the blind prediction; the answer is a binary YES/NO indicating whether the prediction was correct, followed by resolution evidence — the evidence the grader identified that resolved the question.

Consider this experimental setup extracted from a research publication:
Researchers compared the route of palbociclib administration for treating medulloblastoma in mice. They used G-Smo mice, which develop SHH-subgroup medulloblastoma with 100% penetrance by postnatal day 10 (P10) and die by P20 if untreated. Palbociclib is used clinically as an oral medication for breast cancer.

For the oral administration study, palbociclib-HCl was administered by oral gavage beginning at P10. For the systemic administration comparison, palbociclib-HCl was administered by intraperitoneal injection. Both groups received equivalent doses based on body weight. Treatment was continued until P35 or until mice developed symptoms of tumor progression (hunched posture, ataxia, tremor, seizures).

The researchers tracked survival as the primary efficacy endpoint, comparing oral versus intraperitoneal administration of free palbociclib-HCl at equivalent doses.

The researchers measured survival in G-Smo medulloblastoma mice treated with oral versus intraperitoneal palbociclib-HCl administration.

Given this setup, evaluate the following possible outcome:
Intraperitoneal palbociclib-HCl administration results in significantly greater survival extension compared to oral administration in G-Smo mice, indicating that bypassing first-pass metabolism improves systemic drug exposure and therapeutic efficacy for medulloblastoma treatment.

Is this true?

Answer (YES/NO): NO